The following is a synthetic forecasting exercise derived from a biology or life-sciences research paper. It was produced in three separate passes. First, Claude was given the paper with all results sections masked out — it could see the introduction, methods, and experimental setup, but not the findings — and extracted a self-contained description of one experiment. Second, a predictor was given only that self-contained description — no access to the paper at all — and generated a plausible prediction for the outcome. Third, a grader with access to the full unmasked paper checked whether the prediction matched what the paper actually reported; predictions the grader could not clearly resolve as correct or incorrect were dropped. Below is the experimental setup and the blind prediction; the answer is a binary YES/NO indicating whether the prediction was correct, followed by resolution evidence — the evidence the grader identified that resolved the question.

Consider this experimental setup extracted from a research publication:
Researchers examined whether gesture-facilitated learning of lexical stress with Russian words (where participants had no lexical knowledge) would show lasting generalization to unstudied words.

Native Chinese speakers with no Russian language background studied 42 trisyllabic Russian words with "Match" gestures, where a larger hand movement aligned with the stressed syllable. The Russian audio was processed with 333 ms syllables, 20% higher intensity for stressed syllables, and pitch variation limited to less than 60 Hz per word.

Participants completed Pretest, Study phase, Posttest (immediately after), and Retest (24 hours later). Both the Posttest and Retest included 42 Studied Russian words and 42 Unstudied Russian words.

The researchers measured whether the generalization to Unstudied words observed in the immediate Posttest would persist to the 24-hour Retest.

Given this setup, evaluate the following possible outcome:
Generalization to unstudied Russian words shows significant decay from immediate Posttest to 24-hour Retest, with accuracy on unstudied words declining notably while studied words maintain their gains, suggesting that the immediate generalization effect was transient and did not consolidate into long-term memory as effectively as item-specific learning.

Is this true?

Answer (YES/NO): YES